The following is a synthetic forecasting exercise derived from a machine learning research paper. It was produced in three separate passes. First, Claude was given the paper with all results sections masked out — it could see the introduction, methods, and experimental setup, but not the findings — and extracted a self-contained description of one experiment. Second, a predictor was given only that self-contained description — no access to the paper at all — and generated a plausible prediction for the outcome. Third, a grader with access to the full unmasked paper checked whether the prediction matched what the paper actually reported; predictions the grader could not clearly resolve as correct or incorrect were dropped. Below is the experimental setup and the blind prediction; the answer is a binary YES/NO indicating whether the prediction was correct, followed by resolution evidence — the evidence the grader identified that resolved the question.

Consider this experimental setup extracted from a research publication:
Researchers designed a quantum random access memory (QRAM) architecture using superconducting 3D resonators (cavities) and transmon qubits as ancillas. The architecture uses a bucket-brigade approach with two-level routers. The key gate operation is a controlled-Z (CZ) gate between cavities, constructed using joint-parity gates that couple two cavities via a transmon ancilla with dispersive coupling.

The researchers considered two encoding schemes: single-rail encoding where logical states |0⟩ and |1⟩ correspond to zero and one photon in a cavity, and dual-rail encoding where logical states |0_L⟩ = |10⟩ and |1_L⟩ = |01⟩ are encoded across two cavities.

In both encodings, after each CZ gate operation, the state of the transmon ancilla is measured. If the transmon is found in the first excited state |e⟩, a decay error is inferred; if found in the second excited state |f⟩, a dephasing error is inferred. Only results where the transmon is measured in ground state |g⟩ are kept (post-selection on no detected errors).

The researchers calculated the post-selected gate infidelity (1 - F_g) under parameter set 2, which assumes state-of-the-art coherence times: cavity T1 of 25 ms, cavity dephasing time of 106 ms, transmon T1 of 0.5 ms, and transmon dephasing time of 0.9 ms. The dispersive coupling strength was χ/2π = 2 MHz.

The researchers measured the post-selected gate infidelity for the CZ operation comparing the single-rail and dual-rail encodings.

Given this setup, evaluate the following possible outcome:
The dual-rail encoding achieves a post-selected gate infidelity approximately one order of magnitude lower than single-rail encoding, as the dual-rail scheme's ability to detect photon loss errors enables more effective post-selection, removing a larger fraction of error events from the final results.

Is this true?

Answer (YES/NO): YES